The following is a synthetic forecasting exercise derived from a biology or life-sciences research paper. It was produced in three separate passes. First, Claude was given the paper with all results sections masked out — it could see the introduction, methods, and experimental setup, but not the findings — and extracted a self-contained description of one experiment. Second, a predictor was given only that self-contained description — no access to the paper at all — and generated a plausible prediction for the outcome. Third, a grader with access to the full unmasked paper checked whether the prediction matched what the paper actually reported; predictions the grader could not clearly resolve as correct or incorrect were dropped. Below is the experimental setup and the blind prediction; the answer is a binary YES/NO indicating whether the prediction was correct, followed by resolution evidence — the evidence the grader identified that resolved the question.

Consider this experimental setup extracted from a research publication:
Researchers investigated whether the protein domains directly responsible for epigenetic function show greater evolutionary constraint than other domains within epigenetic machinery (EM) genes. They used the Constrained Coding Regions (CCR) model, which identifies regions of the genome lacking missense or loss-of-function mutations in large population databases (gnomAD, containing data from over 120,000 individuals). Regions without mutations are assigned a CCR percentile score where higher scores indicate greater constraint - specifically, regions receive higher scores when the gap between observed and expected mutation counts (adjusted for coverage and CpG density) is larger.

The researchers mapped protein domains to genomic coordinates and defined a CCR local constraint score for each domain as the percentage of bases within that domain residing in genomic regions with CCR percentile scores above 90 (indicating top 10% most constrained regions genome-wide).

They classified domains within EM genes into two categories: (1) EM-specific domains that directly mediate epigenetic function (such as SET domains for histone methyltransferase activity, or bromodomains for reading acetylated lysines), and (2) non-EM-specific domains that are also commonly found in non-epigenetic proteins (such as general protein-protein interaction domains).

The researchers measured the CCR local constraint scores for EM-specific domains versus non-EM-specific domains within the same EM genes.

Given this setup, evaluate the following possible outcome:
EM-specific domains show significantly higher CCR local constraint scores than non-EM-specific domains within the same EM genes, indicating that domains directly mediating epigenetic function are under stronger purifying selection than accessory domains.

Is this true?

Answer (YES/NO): NO